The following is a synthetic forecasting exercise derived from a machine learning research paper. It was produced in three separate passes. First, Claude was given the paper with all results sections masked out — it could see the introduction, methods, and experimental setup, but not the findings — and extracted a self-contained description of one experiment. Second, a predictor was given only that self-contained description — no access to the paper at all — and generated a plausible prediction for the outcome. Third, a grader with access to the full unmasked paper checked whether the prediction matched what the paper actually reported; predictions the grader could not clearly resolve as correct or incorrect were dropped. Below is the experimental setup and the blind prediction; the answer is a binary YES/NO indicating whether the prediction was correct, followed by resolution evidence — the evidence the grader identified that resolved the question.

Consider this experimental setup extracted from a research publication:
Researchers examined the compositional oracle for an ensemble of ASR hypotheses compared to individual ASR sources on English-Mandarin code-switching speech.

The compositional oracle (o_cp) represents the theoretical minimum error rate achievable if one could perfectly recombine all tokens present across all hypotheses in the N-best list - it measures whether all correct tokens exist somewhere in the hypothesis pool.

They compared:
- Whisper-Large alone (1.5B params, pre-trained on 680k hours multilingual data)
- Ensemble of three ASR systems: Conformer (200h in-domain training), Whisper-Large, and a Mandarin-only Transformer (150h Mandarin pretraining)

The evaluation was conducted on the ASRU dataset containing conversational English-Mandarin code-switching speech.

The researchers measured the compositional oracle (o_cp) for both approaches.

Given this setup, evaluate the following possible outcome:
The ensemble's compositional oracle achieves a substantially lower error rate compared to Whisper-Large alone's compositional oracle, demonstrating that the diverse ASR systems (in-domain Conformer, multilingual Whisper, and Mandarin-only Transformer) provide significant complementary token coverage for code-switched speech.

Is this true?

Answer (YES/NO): YES